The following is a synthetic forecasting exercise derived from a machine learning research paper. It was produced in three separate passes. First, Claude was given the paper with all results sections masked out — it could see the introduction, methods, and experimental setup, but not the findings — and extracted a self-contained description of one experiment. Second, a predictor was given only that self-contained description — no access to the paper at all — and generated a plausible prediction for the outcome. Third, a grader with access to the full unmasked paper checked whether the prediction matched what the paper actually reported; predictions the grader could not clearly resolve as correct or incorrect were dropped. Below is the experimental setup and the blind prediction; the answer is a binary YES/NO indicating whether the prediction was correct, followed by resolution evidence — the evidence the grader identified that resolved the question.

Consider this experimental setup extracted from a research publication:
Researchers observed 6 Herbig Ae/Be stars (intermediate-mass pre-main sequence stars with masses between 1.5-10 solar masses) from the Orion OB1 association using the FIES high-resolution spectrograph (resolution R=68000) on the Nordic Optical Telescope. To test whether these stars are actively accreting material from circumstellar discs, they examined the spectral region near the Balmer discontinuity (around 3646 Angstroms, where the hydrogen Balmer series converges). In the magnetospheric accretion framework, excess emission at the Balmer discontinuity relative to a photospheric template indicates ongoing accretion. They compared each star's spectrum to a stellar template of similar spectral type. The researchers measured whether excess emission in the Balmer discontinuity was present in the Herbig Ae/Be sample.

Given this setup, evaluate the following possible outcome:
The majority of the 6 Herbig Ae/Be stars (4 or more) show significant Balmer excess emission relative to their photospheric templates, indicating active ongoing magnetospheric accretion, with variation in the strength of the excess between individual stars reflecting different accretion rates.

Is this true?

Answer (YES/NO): YES